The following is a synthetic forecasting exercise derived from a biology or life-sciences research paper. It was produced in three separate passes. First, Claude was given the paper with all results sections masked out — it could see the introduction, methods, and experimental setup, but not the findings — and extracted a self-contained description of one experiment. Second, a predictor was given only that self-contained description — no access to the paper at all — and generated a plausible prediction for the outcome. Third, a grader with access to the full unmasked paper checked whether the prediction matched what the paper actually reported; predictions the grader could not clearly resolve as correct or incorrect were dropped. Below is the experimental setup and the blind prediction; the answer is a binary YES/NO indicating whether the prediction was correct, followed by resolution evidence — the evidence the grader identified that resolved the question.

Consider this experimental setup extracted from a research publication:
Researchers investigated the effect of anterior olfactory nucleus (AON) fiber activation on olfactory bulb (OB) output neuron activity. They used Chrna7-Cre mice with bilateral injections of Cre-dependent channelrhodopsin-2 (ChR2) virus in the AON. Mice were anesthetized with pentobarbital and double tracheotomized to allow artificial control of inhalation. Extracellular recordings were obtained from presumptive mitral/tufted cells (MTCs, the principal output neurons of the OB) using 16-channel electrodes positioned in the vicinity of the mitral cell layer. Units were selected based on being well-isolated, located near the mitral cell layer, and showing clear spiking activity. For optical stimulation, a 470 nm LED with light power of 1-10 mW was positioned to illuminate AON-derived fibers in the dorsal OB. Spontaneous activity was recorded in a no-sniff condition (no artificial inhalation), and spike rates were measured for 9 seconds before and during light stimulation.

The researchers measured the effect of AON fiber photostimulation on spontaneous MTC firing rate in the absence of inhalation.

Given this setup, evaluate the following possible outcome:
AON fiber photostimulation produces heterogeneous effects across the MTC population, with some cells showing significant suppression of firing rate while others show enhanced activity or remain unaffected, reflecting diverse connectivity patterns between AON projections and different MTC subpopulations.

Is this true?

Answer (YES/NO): NO